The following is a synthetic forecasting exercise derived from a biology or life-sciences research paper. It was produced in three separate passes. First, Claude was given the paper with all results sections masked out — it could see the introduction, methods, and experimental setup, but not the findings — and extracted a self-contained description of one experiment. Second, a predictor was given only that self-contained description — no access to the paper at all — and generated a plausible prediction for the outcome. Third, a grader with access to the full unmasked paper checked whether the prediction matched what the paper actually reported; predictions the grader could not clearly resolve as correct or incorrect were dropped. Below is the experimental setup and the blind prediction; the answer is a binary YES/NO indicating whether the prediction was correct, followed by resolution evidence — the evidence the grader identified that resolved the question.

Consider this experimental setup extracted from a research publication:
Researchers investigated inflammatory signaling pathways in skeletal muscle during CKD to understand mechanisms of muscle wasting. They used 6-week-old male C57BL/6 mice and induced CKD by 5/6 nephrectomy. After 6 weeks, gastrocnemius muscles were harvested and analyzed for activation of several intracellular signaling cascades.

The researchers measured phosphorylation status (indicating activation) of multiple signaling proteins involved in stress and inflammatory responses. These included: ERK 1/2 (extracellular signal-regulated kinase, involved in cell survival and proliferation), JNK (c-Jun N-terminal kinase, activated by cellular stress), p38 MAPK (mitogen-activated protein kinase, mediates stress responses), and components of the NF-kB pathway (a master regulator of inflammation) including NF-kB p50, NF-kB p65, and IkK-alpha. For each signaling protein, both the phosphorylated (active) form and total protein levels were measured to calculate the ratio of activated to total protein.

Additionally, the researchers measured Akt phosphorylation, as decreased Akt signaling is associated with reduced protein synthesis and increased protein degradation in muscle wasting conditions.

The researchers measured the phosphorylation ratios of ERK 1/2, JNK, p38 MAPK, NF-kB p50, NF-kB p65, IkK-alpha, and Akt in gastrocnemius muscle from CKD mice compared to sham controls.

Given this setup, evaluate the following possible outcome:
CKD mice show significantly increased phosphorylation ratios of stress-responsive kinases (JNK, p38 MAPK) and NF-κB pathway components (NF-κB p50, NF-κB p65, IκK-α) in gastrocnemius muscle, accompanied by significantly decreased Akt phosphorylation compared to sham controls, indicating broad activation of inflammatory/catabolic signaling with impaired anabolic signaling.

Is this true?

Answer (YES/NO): NO